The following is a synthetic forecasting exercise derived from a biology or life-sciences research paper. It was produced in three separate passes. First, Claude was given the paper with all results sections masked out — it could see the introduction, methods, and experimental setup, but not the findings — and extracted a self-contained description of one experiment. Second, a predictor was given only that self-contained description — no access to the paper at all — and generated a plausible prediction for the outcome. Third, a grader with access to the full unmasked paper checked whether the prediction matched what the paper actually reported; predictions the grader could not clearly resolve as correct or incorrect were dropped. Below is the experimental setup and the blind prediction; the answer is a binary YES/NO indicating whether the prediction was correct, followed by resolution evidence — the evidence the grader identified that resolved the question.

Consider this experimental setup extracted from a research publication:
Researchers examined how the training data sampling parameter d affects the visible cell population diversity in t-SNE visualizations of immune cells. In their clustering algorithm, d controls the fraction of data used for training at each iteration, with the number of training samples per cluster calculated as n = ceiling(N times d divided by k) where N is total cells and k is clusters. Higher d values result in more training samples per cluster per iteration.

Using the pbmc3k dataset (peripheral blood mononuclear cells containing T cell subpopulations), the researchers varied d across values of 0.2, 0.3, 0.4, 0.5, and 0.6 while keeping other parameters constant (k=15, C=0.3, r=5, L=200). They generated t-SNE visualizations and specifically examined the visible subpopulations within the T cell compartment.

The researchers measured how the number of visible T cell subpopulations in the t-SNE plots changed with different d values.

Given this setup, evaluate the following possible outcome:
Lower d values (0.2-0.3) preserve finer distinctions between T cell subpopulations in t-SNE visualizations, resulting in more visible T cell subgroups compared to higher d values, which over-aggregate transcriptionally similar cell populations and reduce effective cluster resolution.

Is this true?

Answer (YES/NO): YES